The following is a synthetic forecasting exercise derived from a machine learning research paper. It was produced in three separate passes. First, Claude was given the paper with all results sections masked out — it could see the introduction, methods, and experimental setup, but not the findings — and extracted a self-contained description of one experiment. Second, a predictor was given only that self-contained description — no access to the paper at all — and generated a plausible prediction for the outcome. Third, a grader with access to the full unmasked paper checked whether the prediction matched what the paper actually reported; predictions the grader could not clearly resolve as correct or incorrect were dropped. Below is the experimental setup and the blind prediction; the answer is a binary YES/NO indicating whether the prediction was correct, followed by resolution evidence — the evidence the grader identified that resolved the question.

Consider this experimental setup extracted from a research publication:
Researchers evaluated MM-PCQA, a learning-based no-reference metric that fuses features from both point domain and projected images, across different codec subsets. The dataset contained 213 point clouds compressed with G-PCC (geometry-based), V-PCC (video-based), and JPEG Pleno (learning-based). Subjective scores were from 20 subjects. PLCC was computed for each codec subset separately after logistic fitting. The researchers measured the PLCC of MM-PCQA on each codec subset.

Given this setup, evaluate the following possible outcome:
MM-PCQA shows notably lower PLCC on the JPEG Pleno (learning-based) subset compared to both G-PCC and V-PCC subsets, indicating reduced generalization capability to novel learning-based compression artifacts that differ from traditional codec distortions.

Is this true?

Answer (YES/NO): NO